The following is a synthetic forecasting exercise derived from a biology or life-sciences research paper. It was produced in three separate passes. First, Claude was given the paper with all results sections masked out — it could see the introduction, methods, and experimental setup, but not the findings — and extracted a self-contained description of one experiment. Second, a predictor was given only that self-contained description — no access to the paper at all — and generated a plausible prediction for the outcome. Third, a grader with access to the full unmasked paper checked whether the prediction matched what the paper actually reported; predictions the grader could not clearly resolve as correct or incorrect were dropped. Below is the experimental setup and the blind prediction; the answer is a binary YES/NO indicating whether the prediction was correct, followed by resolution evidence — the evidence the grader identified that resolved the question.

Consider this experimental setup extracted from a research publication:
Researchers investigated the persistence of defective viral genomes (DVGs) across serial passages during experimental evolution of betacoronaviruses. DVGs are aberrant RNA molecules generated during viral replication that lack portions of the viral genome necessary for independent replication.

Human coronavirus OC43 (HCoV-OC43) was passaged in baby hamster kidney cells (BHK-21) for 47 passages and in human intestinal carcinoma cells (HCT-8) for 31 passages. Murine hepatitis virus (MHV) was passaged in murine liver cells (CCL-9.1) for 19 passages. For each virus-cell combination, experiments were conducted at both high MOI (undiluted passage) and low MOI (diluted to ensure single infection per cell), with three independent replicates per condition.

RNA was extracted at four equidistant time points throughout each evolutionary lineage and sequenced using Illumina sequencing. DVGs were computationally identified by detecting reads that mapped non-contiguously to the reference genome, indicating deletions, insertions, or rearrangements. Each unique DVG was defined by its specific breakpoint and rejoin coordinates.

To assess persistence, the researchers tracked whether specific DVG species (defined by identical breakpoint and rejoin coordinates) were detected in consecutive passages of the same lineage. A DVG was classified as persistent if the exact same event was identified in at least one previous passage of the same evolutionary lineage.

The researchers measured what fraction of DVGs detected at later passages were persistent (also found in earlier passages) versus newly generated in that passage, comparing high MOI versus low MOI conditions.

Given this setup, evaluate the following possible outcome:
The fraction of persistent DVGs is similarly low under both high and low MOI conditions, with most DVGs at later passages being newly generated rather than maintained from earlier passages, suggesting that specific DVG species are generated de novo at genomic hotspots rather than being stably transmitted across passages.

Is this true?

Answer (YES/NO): NO